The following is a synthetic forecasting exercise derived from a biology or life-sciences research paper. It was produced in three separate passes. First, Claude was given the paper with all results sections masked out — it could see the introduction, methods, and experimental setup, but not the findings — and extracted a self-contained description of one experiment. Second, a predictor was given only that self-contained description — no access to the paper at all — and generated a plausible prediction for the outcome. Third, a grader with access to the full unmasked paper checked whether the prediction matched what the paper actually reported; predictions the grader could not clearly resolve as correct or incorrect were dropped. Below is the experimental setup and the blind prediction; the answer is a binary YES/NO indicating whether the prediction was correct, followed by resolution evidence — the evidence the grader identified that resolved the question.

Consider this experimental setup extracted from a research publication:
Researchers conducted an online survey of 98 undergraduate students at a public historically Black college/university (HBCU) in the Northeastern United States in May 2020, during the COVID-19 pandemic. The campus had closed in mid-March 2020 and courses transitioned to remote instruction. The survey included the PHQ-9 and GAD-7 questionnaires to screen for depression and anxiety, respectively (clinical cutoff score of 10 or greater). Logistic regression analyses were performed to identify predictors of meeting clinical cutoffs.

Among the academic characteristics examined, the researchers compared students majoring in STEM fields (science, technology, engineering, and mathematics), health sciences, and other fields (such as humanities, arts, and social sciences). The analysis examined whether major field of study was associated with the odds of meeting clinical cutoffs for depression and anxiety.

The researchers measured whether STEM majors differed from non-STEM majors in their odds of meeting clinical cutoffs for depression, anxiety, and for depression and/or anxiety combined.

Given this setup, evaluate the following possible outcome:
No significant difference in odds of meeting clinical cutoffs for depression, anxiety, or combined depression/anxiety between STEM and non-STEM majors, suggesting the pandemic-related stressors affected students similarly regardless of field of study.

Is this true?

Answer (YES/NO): NO